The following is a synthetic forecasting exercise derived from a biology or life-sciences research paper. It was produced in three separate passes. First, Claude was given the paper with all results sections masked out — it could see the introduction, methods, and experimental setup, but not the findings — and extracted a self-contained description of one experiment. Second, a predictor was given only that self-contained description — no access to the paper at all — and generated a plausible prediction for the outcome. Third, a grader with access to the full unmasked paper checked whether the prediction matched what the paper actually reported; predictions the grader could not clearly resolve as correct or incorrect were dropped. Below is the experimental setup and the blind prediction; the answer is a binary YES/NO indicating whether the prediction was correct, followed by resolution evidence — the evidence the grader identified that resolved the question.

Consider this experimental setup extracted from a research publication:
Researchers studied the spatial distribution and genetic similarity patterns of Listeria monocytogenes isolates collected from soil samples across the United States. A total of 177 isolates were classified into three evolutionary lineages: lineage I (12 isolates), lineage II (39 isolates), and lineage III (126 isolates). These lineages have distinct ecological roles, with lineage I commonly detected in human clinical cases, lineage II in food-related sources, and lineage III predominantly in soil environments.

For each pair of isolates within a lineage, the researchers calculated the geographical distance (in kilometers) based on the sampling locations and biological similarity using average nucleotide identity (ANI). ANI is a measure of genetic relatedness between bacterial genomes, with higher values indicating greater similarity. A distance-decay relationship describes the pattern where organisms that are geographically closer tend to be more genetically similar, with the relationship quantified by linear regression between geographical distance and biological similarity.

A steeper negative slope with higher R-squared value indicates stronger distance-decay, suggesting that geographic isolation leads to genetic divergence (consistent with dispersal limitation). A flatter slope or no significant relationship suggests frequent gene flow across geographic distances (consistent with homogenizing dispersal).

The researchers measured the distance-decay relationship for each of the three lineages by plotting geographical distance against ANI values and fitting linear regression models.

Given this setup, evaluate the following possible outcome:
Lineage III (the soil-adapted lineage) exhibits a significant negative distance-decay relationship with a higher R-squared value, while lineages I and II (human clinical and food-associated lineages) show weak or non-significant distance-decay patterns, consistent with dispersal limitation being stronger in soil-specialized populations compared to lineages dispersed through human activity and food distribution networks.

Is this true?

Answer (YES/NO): NO